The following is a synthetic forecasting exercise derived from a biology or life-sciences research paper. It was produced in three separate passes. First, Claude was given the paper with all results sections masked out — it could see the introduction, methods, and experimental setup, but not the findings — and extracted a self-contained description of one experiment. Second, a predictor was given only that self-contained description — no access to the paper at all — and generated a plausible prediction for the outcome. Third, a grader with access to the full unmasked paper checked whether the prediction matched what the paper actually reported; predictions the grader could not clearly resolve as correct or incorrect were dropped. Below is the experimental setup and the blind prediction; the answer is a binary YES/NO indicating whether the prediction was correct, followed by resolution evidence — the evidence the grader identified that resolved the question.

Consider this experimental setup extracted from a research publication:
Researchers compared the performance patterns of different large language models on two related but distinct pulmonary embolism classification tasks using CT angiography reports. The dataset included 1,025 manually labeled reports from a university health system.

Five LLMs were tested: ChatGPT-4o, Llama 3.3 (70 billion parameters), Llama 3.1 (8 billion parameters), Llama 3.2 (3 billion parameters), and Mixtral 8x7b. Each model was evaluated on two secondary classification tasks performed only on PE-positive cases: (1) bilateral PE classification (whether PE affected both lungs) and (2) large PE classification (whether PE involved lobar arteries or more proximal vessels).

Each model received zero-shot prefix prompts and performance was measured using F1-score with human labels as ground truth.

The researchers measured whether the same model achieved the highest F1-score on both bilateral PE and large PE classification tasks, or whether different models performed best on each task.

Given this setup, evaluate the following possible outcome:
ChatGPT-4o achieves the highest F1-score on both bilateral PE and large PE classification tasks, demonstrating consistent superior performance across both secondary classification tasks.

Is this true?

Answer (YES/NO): NO